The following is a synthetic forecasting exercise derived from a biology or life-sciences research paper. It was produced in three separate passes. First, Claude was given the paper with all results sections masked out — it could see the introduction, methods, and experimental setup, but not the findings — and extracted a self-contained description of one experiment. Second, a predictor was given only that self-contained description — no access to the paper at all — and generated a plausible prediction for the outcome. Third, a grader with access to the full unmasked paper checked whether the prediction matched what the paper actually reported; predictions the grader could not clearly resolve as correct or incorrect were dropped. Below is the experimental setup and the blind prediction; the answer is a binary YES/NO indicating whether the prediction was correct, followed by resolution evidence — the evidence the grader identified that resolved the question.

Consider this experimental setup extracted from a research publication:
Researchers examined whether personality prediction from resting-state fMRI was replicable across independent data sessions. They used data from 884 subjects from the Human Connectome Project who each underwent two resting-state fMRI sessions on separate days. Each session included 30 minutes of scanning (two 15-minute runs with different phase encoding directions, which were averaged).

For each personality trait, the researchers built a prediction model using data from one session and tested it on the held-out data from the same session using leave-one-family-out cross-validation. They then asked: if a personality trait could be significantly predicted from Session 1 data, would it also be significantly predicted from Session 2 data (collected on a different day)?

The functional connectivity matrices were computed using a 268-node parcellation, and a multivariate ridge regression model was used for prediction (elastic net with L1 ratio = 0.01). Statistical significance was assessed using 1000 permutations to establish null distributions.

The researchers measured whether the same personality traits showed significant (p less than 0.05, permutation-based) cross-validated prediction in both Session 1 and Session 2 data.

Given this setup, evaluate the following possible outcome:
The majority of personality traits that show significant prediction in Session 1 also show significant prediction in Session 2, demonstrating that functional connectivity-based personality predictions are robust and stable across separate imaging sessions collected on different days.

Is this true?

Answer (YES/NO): NO